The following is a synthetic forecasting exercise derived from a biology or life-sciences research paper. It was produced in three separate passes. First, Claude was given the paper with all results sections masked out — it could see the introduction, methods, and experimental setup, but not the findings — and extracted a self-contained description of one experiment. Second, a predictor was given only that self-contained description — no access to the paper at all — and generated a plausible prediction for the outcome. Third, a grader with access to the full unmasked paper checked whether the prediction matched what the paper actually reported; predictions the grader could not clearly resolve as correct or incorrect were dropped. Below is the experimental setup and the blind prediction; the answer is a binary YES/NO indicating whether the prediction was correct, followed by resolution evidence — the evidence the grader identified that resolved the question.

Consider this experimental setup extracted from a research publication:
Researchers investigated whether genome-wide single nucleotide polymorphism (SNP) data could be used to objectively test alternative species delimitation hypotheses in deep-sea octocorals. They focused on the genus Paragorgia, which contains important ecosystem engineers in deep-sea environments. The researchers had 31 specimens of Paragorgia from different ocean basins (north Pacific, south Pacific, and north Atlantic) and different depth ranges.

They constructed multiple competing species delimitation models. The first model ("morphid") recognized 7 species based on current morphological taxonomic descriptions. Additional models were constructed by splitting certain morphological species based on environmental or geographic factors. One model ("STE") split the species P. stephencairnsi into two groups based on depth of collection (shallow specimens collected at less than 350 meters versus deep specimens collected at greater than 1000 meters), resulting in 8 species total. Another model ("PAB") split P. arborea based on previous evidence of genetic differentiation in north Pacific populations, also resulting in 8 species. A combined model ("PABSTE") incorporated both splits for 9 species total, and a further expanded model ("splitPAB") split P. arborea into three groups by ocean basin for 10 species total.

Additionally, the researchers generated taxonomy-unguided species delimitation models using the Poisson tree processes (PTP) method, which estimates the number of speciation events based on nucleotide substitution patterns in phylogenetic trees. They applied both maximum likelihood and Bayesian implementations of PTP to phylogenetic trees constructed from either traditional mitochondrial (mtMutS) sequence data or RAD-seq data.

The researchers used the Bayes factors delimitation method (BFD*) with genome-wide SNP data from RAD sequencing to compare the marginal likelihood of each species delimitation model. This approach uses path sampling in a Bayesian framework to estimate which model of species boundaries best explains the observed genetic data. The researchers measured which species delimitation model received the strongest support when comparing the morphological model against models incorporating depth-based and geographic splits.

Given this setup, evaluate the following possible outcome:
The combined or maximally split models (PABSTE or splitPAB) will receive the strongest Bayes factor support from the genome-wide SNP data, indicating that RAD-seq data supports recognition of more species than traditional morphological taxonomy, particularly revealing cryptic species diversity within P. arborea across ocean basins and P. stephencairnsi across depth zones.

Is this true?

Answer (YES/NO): YES